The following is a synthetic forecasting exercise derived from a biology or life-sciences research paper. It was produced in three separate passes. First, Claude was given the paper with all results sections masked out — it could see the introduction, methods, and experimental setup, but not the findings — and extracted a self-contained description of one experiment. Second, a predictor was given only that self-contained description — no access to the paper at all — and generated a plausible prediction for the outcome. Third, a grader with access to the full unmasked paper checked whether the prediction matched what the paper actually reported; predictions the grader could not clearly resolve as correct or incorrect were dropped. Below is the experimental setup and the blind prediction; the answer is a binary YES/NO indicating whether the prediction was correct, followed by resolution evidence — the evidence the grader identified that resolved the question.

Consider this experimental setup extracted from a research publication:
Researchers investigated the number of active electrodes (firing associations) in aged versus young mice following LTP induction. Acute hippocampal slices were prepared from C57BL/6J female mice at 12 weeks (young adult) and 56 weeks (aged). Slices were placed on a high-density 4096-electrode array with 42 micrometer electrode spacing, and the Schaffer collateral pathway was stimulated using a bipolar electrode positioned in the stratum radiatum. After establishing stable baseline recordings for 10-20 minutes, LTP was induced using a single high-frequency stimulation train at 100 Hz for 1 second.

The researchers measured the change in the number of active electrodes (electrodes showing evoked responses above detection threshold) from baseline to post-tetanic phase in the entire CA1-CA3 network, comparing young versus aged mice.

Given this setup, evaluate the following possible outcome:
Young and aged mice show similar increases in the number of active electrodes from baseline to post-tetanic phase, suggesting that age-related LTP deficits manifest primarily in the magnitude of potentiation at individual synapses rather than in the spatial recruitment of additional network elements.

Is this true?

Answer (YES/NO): NO